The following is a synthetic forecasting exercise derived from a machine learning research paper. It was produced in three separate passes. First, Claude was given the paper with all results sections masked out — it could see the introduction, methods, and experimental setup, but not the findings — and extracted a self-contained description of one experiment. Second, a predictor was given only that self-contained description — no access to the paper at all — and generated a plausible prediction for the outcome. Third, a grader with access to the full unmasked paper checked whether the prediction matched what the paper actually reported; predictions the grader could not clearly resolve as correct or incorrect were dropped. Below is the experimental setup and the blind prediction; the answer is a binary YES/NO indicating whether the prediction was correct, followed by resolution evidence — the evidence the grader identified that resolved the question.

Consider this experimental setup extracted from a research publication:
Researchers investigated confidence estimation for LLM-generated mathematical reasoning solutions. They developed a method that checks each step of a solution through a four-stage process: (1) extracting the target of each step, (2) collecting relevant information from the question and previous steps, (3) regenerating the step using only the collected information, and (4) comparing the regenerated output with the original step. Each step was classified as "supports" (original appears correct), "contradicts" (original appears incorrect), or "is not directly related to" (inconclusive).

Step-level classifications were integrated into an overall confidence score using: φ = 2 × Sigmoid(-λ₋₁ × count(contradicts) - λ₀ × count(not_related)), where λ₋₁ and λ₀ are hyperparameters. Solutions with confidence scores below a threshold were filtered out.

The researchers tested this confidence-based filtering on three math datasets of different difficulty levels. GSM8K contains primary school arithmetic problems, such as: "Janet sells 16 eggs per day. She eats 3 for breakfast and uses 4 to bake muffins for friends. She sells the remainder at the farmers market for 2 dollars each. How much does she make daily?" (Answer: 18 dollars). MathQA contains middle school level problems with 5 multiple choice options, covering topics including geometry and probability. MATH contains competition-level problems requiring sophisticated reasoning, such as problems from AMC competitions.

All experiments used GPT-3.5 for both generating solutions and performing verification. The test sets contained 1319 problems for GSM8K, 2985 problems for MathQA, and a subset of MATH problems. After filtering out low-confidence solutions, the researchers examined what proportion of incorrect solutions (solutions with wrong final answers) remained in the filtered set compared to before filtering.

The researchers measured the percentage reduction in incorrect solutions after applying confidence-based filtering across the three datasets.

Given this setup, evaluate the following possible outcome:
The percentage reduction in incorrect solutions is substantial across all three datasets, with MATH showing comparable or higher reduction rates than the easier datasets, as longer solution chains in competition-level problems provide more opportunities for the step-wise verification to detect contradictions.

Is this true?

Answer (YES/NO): NO